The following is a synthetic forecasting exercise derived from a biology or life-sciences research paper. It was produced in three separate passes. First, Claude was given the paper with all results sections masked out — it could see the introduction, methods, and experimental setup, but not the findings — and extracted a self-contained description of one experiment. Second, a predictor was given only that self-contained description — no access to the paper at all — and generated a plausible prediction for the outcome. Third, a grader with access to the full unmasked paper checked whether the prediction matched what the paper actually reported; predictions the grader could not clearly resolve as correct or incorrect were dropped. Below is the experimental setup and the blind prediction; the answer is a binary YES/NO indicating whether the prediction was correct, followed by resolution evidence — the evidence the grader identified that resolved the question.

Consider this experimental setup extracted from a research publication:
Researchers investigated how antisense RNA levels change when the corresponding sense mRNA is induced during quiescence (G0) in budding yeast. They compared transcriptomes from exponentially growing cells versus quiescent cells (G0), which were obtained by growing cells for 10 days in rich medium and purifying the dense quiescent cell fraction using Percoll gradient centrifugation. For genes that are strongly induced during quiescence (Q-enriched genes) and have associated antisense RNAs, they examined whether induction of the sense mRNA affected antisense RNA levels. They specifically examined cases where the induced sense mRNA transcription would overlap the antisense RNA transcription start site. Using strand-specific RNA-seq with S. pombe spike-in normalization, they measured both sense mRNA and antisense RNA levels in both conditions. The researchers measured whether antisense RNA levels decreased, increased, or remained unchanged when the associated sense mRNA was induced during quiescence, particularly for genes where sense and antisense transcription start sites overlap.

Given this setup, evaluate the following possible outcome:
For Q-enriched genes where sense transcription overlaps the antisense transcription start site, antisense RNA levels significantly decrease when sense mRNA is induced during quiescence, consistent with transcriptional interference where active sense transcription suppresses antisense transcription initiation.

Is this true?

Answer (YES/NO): NO